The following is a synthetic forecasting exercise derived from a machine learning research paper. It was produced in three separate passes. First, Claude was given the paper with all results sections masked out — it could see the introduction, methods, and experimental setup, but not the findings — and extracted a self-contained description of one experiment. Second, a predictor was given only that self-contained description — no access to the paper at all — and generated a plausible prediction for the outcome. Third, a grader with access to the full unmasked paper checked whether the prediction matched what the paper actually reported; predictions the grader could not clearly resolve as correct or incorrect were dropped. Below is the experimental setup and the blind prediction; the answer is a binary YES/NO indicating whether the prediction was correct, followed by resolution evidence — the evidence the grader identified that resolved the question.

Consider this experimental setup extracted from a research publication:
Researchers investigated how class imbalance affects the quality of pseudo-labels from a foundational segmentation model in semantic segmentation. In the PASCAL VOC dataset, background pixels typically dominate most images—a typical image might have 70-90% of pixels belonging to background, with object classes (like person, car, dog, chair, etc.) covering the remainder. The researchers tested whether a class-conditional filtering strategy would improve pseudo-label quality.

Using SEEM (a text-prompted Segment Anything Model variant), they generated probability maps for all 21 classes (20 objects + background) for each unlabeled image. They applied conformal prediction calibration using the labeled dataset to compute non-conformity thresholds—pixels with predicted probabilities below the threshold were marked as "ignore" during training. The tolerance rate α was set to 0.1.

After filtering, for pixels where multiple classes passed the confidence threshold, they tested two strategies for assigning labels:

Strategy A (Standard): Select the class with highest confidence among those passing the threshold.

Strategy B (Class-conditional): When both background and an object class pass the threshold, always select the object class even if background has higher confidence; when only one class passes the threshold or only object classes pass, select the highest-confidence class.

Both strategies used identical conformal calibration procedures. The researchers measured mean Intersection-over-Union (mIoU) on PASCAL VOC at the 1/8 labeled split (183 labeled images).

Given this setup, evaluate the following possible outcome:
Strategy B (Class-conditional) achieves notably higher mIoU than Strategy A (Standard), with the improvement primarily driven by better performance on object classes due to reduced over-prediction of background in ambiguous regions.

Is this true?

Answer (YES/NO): YES